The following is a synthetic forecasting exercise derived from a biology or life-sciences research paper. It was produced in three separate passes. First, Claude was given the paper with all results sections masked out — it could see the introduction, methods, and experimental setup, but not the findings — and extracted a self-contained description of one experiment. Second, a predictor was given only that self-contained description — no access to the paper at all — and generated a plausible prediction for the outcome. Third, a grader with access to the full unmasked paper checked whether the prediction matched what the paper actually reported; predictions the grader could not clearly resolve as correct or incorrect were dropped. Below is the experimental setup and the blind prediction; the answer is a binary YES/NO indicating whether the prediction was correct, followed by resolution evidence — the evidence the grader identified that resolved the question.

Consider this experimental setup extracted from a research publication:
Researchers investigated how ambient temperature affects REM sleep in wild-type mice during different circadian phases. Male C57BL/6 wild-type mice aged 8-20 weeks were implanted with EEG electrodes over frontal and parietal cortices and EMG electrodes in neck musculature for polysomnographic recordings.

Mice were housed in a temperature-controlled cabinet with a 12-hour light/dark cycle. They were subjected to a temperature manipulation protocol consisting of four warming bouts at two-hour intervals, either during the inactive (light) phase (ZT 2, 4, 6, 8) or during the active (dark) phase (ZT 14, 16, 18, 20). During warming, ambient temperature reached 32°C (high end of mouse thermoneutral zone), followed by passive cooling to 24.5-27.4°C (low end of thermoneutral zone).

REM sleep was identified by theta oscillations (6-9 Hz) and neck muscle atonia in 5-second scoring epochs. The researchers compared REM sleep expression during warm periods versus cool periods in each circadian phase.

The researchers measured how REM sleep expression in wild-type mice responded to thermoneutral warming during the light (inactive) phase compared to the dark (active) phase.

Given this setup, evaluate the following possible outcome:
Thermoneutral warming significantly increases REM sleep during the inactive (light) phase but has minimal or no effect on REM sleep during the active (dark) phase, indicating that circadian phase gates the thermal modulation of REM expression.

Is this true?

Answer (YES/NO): YES